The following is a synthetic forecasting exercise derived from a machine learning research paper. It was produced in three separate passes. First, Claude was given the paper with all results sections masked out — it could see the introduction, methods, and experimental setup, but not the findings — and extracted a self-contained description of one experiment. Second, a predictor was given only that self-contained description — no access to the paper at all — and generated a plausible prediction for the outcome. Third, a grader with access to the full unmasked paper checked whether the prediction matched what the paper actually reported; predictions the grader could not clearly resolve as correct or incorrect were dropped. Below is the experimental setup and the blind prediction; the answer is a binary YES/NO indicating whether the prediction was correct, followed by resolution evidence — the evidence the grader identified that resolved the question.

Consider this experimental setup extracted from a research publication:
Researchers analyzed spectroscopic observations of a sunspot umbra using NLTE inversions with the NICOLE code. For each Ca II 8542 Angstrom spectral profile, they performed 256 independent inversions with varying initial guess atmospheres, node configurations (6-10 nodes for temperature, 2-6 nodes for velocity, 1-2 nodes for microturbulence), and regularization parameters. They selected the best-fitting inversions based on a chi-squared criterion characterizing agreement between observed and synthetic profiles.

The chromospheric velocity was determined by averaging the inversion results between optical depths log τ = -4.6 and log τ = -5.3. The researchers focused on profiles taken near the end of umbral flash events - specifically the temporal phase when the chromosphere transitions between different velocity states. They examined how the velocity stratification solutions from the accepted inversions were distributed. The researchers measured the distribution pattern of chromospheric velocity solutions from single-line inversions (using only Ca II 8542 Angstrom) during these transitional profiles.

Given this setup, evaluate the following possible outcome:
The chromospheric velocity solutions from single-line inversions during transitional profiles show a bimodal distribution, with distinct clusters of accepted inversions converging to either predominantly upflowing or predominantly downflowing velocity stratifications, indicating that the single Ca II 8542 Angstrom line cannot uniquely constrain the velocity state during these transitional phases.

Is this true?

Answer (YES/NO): YES